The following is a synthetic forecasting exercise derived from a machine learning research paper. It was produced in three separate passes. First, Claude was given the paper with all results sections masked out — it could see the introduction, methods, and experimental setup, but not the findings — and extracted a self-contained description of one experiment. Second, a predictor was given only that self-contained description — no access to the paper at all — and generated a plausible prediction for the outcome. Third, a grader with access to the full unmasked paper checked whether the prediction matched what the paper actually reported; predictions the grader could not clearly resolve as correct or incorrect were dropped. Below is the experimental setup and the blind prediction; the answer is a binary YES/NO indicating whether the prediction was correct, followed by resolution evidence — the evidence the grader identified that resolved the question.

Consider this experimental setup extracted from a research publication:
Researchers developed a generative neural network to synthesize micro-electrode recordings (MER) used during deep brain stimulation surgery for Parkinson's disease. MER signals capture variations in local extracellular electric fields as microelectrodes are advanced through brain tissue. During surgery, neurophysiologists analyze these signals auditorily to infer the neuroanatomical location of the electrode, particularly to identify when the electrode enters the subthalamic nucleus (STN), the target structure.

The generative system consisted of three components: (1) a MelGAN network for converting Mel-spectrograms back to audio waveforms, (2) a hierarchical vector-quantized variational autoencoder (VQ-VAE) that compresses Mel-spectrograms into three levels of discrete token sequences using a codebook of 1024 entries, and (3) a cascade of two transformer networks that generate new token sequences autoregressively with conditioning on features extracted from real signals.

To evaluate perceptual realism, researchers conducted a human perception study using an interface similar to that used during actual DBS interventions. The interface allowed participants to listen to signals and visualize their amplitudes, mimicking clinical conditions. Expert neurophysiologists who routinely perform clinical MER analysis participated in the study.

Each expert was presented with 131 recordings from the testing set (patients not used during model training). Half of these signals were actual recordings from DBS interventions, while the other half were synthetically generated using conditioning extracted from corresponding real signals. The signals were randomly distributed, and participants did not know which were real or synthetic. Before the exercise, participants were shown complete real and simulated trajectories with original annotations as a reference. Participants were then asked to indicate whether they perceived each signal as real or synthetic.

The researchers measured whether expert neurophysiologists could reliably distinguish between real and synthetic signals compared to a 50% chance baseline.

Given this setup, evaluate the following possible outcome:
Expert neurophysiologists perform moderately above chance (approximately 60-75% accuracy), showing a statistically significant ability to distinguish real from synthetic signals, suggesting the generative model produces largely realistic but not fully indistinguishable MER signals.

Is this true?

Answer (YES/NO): NO